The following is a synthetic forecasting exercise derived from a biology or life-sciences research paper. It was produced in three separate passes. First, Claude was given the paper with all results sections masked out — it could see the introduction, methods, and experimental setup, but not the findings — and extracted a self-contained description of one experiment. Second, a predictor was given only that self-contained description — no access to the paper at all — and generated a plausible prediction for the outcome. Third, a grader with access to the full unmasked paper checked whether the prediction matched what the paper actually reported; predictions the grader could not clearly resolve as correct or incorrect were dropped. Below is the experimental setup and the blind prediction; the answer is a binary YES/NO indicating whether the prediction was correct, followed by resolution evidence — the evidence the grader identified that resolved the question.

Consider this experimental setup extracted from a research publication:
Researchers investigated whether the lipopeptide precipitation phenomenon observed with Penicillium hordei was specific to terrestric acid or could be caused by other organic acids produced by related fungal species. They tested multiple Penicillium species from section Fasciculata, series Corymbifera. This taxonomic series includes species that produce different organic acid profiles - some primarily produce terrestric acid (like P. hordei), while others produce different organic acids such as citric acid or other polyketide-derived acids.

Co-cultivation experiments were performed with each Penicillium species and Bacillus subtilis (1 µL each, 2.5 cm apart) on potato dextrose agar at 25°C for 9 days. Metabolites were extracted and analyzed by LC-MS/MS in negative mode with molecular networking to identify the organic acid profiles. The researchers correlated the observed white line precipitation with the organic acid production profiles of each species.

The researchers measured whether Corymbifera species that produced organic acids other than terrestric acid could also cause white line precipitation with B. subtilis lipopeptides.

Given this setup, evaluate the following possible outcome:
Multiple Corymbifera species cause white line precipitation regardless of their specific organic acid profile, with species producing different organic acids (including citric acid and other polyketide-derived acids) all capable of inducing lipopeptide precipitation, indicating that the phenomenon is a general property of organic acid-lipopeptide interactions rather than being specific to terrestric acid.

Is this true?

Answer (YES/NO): NO